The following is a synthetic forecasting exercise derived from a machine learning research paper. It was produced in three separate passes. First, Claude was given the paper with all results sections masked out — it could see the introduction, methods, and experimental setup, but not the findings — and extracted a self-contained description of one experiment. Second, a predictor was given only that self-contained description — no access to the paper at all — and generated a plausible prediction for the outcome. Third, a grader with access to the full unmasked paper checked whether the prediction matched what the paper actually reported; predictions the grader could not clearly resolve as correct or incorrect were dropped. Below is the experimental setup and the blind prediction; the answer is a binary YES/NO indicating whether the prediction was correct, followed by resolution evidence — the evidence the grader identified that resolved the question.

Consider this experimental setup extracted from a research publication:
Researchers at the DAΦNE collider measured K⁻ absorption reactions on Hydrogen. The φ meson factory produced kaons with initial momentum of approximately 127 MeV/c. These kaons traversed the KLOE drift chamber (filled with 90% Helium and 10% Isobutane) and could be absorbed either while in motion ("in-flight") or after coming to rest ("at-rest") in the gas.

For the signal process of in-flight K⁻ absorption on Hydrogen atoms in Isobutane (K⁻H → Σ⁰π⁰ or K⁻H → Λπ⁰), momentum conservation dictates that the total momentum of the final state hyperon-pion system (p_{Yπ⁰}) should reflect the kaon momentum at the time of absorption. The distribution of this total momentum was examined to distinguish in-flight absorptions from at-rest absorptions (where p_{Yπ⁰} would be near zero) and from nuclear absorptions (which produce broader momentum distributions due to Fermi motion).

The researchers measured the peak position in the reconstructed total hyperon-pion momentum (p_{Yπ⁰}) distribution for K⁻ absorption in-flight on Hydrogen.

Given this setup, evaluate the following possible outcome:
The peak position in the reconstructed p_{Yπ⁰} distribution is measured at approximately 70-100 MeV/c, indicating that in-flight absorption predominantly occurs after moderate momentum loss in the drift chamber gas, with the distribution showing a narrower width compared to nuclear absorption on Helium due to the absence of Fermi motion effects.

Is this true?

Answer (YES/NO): YES